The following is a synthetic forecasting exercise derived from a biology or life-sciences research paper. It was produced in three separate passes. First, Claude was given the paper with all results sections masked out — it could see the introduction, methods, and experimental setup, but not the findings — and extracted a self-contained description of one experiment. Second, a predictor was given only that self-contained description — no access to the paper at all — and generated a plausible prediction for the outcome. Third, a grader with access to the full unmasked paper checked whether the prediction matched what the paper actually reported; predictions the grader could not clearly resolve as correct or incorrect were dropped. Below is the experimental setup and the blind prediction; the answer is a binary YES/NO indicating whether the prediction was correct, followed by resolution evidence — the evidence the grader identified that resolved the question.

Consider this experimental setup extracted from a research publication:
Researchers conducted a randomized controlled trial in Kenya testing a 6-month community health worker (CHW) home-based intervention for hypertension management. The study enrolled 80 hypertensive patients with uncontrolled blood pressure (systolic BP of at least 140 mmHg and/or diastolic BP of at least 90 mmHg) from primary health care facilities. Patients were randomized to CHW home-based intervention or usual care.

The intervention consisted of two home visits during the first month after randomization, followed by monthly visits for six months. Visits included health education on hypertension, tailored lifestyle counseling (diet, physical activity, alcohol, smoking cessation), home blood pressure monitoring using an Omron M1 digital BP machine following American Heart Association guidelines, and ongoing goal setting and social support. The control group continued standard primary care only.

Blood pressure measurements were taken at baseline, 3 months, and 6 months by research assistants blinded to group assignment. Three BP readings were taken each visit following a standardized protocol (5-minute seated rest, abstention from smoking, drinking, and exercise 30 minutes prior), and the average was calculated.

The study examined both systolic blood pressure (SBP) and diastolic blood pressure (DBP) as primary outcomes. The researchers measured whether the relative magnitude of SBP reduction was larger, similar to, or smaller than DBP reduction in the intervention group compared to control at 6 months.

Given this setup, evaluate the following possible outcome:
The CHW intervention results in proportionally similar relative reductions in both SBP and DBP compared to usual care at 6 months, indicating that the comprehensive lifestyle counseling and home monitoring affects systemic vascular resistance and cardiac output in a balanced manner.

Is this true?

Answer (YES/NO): YES